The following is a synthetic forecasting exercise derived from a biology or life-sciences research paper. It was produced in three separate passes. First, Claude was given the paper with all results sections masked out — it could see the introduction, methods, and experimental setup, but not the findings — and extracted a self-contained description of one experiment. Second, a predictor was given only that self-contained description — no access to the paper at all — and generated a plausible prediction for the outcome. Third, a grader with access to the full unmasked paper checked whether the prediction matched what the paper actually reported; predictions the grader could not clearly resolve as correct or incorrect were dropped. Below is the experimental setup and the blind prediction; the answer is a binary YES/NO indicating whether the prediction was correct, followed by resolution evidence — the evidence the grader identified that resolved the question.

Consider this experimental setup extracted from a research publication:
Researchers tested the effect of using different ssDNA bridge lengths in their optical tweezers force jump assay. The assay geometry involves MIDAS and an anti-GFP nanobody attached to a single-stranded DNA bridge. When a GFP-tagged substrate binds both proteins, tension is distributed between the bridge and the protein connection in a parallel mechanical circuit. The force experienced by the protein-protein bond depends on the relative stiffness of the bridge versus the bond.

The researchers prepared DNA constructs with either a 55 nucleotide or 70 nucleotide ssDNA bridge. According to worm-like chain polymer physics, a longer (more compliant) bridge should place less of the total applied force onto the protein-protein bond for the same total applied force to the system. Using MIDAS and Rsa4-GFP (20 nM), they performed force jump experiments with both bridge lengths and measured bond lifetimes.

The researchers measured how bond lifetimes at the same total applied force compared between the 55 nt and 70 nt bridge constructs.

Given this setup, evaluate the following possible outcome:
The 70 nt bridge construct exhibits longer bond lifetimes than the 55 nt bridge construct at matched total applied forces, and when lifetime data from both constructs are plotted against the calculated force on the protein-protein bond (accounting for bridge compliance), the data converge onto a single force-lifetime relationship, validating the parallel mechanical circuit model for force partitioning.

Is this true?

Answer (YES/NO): NO